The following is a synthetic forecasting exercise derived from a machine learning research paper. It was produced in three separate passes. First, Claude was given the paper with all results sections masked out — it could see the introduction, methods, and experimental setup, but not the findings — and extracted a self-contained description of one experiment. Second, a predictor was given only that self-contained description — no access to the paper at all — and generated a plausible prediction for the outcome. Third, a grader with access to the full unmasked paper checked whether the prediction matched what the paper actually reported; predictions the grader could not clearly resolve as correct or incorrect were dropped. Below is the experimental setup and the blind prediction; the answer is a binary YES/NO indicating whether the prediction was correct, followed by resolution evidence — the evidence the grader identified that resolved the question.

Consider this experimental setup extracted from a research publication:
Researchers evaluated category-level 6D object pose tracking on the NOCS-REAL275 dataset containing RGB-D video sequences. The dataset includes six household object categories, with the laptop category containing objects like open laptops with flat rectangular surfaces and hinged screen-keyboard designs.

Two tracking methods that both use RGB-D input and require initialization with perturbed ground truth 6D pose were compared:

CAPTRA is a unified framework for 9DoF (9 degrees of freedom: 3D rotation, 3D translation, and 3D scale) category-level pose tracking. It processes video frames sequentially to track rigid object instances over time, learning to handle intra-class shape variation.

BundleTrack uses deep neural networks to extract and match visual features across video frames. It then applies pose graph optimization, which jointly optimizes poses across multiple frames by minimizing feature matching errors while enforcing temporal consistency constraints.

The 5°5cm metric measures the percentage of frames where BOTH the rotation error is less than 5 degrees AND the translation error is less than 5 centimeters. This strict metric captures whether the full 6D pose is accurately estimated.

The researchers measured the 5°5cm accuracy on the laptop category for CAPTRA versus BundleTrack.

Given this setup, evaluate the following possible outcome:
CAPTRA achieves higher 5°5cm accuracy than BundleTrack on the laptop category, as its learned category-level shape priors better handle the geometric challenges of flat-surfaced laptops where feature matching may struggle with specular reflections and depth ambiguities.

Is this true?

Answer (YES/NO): NO